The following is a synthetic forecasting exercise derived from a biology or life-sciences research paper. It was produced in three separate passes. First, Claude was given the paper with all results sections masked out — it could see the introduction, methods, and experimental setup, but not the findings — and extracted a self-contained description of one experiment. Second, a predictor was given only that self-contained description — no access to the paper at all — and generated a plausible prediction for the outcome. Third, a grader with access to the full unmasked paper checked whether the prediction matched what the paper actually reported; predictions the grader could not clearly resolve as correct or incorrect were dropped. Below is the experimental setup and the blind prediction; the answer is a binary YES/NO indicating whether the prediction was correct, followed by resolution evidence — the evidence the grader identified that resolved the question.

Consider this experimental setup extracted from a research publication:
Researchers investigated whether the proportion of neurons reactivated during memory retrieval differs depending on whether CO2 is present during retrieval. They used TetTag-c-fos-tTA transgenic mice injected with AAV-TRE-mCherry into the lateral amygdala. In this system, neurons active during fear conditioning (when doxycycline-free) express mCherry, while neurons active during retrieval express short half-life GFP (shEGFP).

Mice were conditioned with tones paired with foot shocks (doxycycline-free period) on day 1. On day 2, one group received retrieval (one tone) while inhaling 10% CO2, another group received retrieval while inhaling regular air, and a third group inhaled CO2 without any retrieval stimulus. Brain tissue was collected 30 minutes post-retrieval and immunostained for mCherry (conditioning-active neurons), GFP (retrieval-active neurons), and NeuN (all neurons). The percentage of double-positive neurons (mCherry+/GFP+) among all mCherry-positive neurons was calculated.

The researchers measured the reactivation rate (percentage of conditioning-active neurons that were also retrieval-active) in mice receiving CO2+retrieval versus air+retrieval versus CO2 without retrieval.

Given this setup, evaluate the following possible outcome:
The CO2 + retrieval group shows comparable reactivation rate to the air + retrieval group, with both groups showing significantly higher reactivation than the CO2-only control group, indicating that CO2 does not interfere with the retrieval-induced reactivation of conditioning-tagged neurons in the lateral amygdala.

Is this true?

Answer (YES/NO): NO